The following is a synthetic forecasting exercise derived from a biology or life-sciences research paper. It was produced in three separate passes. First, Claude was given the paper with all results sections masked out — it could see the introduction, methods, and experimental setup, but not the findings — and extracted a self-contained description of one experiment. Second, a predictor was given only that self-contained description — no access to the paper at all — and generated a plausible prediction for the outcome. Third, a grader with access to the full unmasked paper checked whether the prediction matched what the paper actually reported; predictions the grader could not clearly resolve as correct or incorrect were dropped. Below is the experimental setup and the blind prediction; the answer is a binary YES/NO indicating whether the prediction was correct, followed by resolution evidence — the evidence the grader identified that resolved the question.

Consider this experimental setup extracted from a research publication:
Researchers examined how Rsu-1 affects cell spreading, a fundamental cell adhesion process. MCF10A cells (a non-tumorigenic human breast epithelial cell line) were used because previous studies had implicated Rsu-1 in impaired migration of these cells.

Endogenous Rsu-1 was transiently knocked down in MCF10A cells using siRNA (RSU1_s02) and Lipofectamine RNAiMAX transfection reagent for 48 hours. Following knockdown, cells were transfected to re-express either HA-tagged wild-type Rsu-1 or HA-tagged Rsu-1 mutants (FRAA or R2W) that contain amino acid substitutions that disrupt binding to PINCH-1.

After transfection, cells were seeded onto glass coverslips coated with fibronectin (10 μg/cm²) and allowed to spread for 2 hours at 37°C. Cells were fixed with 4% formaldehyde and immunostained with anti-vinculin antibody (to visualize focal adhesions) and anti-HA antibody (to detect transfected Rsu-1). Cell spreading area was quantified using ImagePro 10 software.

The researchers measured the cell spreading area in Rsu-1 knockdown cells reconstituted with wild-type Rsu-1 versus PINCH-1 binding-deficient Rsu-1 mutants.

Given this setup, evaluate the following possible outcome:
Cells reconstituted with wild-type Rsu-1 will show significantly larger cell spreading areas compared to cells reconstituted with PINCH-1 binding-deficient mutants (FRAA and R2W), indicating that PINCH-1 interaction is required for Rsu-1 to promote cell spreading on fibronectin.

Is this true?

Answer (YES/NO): NO